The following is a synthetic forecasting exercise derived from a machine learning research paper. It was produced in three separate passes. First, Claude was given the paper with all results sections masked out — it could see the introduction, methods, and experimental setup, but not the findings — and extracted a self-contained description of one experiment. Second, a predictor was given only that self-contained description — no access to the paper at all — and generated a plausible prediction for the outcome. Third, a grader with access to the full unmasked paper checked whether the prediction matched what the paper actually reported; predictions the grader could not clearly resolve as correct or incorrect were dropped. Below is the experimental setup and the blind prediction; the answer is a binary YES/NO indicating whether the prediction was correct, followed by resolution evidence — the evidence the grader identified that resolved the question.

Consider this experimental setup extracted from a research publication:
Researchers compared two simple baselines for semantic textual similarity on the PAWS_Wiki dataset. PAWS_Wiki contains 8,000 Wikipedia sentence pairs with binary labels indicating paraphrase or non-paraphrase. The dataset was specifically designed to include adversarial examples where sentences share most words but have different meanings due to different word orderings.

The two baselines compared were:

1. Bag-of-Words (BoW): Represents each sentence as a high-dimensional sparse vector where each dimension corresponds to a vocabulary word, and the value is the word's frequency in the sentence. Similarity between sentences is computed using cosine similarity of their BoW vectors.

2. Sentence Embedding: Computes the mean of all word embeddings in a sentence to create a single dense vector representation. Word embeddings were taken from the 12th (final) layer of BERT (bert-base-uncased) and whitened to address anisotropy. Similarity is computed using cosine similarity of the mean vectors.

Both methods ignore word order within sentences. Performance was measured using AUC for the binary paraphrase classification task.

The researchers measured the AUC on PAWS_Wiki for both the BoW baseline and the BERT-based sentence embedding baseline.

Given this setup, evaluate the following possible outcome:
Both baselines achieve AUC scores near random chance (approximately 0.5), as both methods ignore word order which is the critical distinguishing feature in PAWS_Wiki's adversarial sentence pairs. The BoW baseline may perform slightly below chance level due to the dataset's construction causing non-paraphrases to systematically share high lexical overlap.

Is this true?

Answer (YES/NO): NO